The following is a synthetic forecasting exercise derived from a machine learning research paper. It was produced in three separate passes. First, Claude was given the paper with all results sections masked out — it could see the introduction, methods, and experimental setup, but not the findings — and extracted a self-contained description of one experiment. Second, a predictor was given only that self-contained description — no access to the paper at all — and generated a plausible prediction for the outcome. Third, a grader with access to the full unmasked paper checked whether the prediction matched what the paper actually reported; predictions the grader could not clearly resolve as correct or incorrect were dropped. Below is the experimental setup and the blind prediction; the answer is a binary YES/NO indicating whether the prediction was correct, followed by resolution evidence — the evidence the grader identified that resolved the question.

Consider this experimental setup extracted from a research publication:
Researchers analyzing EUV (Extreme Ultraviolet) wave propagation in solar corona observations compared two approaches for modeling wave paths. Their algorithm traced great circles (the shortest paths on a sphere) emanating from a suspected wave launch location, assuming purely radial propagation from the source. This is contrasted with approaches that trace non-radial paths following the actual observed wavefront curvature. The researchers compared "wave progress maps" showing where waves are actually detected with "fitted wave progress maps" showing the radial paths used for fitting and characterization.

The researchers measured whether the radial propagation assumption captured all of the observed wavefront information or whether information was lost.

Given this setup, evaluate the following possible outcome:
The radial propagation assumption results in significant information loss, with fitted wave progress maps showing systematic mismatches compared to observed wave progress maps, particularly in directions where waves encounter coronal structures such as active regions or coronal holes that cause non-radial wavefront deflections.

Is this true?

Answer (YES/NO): NO